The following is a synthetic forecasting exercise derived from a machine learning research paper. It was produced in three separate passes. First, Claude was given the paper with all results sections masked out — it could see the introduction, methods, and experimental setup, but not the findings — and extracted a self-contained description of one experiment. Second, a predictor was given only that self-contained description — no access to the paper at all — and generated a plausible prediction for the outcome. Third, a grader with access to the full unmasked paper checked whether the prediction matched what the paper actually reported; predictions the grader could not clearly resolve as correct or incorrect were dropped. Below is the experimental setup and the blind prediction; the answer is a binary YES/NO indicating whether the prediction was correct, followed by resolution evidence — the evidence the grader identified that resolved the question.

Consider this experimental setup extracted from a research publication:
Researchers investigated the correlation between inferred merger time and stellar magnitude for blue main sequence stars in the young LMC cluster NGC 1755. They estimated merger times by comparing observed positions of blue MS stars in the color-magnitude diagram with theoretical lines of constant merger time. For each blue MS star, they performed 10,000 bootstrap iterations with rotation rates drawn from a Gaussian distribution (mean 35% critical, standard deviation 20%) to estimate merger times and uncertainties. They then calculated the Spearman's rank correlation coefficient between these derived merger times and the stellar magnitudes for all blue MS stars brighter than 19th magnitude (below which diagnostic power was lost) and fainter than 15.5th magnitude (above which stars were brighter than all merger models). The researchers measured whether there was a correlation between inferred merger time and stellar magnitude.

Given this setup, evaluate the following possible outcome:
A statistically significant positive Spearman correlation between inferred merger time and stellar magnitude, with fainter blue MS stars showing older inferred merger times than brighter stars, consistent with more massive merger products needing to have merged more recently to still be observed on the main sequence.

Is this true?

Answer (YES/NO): NO